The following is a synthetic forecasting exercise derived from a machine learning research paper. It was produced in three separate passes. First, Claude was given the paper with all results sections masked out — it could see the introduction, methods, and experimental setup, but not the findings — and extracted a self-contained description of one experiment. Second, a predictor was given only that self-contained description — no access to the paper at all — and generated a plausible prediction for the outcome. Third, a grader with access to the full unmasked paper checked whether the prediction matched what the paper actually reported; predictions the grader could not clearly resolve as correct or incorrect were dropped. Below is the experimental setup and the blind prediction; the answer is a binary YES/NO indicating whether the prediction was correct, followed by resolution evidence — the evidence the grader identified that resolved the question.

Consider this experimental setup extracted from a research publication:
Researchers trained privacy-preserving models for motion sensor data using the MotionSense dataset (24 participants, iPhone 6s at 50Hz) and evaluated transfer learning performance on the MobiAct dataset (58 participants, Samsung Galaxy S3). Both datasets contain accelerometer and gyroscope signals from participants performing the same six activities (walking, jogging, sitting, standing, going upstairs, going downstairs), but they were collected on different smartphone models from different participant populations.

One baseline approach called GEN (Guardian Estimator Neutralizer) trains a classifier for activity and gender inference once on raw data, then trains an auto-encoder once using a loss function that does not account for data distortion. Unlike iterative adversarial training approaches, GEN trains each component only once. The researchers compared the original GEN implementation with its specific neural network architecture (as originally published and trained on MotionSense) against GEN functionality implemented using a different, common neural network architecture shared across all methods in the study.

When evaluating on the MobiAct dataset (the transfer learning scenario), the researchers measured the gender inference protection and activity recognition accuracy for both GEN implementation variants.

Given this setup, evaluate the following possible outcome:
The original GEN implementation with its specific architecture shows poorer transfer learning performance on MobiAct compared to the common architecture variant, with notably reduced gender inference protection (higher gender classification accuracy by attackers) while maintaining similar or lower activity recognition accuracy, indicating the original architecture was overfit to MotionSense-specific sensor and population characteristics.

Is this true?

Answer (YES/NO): NO